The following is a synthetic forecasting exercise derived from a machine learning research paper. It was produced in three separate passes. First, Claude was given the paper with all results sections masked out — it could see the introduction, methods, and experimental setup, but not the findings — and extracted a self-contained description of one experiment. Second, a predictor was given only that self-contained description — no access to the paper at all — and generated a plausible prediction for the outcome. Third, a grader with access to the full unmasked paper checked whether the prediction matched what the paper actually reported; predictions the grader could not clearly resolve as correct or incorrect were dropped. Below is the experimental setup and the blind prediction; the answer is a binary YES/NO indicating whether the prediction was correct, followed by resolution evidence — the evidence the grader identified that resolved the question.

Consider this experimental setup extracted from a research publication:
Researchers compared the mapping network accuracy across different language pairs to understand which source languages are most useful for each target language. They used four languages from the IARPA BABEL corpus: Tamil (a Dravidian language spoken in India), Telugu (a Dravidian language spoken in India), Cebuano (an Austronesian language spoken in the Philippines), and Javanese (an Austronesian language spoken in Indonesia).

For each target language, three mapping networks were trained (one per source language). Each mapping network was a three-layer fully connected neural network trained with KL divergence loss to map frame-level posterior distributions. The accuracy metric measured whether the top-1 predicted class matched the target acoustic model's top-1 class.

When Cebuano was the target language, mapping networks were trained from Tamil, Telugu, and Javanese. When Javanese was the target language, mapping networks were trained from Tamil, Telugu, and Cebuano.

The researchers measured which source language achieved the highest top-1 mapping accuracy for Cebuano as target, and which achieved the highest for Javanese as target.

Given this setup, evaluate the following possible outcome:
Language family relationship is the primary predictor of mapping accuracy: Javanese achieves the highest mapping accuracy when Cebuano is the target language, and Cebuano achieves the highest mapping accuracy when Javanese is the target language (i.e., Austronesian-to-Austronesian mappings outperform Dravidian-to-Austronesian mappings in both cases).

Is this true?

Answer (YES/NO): NO